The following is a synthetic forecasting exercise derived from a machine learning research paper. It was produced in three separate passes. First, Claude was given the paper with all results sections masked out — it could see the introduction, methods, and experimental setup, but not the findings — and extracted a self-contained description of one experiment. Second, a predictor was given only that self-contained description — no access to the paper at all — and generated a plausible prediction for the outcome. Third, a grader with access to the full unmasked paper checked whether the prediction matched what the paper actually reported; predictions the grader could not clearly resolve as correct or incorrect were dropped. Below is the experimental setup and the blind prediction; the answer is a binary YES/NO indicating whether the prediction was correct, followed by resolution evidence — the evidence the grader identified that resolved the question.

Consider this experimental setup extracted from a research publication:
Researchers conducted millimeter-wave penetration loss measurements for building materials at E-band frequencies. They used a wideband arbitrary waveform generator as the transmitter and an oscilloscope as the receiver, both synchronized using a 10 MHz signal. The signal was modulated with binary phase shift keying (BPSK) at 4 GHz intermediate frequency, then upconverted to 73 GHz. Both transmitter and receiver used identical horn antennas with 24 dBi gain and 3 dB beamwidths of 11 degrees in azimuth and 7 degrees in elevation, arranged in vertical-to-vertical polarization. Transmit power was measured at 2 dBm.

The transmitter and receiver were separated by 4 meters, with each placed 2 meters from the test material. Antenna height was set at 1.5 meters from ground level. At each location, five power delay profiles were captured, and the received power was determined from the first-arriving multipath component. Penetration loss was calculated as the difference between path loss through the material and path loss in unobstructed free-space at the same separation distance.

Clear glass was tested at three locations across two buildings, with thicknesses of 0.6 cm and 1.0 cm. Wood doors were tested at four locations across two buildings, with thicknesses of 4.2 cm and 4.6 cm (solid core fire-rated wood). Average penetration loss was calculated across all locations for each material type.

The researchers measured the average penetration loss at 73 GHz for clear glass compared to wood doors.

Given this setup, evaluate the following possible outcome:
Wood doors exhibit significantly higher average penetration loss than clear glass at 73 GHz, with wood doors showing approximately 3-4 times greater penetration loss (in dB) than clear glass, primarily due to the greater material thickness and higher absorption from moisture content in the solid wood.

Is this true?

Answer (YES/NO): NO